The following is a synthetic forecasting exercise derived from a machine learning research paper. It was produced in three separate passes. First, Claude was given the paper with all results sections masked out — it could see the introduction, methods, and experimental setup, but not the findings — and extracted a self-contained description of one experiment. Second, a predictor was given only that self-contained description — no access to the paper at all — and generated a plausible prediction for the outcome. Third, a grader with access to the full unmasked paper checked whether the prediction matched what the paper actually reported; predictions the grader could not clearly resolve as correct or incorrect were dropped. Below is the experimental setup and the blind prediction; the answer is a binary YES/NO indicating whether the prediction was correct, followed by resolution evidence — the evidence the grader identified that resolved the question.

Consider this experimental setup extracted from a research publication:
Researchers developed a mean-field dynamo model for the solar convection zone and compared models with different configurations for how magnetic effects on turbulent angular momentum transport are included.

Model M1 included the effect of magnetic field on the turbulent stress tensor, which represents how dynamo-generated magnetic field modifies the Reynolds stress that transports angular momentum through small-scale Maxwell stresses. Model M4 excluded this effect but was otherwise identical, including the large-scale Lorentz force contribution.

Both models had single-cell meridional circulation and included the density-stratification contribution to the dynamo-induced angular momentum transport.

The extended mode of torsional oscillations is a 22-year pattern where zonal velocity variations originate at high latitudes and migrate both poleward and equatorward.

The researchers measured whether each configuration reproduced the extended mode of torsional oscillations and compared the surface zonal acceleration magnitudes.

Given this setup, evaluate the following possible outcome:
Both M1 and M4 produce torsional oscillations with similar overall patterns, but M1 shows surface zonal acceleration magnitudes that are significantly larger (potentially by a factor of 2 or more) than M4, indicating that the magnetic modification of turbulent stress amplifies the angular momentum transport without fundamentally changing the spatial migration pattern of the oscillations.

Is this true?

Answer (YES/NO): NO